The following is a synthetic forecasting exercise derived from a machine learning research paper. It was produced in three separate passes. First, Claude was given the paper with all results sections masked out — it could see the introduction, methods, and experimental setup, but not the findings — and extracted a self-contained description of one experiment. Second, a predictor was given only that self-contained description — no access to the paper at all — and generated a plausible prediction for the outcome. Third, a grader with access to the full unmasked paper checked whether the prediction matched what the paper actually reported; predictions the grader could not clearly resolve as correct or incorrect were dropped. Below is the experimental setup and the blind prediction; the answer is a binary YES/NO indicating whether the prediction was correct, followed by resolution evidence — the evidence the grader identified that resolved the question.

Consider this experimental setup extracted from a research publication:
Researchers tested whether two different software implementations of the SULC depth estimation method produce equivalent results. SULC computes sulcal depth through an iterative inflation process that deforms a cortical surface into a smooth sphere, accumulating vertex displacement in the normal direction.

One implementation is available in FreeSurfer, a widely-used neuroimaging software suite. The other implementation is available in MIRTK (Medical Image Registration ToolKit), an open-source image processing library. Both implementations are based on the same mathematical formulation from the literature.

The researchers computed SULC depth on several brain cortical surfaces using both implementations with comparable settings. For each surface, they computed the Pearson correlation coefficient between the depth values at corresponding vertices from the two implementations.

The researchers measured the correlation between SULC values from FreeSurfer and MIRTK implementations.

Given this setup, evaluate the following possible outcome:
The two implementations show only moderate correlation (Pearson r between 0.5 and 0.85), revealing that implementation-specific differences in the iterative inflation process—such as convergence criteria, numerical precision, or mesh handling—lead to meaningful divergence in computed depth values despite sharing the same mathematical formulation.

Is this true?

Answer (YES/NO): NO